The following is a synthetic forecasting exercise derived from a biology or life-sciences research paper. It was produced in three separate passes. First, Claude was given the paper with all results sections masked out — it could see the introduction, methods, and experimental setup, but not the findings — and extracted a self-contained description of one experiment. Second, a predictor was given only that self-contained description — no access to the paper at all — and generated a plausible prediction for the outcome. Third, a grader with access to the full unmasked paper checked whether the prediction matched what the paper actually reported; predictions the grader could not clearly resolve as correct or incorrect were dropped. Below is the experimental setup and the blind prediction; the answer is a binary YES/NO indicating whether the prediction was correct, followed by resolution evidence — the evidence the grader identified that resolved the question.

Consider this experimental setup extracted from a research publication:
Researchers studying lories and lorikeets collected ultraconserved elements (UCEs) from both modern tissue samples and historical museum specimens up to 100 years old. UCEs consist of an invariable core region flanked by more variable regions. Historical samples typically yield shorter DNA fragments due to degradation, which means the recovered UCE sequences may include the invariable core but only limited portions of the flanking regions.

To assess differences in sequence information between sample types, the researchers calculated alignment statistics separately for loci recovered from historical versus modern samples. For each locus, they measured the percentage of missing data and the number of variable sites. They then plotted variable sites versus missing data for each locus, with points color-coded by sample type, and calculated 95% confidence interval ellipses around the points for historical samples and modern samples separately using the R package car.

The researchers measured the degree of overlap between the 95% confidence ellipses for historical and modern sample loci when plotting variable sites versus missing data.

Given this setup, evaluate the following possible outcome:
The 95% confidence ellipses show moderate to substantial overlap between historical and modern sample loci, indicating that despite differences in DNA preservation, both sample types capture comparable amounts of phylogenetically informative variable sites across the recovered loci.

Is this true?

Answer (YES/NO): NO